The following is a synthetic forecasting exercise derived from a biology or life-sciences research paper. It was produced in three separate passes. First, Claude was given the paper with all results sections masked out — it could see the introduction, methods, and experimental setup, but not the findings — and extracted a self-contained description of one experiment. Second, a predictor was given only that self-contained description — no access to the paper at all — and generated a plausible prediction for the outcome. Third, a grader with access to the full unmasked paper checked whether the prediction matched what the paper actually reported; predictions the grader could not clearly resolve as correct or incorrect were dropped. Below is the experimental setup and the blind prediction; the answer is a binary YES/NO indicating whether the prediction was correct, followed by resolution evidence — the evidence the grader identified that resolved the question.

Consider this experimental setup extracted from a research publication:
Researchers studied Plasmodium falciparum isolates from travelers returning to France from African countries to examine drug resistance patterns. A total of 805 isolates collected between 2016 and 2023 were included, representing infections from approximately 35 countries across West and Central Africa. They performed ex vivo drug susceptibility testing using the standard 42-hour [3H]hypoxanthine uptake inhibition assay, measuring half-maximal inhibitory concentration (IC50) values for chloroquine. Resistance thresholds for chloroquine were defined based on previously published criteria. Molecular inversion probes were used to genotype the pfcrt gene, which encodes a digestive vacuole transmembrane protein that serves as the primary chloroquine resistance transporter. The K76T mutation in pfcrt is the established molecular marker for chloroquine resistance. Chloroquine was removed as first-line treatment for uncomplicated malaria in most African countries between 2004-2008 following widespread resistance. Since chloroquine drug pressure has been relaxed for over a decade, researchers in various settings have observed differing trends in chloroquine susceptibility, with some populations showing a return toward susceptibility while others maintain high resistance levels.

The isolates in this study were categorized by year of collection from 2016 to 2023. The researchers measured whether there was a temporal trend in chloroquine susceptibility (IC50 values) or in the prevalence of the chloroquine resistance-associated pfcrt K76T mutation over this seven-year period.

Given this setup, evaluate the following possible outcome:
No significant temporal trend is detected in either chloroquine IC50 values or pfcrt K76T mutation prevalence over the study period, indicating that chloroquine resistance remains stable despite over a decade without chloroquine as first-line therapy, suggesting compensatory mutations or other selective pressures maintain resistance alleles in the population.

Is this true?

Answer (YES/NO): NO